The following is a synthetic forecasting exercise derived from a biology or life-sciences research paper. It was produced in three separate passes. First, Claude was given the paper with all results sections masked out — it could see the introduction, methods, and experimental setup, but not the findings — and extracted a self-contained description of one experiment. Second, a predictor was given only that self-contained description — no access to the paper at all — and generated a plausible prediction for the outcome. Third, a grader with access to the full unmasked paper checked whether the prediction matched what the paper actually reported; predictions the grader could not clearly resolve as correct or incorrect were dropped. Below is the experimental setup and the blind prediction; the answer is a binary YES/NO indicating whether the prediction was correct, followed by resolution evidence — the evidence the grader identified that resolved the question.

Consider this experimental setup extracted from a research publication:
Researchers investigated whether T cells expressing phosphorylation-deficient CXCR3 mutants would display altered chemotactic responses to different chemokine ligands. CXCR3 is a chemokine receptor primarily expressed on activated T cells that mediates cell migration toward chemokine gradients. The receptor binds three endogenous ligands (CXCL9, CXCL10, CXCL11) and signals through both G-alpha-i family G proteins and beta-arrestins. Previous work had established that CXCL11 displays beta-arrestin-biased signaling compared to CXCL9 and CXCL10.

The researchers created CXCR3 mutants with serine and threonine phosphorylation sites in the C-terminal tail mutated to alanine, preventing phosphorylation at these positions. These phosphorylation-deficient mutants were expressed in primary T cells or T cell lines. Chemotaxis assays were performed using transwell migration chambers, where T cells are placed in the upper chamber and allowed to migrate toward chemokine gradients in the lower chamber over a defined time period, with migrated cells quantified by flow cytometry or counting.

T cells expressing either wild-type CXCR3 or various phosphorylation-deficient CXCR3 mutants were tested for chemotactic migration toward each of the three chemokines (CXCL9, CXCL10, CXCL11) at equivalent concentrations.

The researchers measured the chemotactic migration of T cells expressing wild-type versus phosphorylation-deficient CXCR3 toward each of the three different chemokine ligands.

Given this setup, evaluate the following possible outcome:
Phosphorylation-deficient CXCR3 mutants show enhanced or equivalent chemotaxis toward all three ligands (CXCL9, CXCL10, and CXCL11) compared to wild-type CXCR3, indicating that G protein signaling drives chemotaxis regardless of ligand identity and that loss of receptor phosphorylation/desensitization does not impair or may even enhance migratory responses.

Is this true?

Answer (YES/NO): NO